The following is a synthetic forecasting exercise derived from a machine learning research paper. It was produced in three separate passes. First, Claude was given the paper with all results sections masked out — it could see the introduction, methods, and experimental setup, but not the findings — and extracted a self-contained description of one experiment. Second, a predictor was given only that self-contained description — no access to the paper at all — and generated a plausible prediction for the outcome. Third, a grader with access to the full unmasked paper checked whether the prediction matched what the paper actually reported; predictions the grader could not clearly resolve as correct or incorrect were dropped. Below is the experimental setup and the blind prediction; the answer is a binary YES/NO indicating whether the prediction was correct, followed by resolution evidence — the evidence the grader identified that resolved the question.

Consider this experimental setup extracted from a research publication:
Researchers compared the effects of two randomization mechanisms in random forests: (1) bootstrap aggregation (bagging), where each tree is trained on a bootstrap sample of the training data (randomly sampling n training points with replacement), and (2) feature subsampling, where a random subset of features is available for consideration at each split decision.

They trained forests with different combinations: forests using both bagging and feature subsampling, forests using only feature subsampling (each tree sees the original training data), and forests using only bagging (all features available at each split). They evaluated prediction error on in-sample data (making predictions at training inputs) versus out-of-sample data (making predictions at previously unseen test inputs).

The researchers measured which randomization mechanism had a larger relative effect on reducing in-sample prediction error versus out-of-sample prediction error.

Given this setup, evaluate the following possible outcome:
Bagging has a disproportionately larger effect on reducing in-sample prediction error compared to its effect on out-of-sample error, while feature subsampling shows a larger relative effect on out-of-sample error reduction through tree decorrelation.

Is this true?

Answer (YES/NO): YES